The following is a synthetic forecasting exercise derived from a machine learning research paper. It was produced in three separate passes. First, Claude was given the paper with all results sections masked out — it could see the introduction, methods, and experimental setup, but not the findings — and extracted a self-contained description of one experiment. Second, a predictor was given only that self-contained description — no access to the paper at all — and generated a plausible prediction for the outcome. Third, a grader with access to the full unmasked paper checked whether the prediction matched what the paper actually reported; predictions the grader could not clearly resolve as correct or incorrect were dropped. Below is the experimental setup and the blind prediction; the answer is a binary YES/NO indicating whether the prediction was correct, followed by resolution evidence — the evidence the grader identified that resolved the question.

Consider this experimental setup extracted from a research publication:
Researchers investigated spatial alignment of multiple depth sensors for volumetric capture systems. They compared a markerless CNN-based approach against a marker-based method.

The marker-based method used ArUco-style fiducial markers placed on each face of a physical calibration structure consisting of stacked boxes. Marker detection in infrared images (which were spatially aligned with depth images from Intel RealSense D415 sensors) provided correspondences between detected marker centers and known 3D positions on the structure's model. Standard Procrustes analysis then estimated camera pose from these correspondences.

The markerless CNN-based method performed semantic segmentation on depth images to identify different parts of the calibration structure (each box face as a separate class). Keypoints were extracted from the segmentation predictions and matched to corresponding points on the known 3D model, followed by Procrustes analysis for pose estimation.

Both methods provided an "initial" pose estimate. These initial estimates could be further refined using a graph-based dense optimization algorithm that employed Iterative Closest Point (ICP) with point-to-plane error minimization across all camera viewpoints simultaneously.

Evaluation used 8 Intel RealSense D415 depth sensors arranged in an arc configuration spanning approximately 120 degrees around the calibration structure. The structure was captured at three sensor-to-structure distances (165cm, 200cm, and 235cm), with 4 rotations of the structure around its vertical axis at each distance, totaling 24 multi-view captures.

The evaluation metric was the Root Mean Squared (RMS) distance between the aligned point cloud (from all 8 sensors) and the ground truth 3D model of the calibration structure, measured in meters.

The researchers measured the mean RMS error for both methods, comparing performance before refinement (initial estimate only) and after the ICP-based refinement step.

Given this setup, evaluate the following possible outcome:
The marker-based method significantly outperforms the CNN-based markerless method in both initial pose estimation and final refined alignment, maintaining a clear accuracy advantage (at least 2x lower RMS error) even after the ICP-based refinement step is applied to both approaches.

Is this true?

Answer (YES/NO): NO